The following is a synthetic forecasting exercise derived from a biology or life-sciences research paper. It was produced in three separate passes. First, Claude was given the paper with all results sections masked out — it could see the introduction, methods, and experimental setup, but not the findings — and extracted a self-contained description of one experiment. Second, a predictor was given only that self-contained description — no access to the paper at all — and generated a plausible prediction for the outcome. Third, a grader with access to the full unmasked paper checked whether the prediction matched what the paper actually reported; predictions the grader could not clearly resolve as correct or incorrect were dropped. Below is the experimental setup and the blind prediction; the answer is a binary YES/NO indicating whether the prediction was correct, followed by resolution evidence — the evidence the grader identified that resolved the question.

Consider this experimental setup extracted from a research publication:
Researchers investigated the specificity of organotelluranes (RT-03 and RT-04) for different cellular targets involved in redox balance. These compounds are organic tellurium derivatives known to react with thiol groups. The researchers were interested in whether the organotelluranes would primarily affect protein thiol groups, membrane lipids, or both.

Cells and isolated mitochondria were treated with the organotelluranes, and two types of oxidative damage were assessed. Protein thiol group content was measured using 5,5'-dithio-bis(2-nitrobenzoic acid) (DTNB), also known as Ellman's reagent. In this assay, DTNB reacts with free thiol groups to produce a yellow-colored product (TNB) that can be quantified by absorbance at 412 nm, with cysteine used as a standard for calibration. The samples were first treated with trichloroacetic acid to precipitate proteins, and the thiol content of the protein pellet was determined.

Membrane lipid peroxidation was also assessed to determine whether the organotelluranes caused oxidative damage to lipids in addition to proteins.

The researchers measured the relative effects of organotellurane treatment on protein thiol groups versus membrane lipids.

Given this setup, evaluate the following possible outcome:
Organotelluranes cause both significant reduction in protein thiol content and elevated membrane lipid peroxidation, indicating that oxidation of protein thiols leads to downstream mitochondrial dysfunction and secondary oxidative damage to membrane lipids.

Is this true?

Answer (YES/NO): NO